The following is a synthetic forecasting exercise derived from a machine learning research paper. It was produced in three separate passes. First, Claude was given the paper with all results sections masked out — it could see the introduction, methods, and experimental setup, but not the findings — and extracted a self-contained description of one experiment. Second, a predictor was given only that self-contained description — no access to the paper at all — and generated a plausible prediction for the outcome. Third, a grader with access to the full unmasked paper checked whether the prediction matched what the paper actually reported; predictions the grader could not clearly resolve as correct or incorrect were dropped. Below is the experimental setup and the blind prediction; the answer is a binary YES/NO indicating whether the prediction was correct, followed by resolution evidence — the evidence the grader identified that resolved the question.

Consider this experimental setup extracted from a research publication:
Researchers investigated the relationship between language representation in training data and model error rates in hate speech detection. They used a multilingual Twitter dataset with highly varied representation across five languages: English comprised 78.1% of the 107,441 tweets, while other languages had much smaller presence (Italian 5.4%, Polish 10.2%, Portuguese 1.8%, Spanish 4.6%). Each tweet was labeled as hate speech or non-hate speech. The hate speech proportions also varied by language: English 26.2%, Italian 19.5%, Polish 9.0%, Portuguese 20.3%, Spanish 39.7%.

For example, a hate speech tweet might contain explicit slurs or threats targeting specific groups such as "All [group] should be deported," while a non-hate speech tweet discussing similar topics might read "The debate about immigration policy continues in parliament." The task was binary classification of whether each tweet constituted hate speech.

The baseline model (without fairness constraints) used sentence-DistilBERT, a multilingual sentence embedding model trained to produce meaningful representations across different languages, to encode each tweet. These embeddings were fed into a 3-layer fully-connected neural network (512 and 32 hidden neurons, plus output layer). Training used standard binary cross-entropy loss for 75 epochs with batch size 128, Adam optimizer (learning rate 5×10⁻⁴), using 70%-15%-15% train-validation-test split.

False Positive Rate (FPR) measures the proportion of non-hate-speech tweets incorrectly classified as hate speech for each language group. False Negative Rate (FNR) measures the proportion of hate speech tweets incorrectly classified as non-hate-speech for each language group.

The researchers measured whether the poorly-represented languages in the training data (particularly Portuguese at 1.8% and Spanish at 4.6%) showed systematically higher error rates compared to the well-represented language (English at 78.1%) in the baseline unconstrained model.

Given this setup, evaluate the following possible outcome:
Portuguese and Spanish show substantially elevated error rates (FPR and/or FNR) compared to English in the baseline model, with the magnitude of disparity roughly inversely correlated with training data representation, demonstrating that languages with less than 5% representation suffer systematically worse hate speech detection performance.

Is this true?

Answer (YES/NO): NO